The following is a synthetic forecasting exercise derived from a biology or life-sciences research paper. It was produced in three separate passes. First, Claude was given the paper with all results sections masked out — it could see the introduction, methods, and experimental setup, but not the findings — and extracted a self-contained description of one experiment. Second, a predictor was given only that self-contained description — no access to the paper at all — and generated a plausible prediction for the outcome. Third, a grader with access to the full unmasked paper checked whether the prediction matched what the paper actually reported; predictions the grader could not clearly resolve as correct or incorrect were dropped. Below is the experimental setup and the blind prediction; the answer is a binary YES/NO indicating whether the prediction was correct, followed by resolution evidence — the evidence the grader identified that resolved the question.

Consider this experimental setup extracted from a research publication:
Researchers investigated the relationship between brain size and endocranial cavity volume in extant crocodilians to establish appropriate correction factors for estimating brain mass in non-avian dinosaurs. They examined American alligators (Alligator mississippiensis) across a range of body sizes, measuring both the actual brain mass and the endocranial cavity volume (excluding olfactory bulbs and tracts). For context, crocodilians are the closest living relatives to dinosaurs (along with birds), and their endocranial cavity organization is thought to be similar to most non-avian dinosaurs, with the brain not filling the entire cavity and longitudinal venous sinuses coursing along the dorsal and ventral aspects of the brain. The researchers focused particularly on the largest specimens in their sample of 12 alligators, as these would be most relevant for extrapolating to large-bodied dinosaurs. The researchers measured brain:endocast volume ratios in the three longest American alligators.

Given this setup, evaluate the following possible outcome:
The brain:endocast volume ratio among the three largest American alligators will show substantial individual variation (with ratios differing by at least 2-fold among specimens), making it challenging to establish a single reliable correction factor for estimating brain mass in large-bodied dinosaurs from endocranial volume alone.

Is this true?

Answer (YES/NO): NO